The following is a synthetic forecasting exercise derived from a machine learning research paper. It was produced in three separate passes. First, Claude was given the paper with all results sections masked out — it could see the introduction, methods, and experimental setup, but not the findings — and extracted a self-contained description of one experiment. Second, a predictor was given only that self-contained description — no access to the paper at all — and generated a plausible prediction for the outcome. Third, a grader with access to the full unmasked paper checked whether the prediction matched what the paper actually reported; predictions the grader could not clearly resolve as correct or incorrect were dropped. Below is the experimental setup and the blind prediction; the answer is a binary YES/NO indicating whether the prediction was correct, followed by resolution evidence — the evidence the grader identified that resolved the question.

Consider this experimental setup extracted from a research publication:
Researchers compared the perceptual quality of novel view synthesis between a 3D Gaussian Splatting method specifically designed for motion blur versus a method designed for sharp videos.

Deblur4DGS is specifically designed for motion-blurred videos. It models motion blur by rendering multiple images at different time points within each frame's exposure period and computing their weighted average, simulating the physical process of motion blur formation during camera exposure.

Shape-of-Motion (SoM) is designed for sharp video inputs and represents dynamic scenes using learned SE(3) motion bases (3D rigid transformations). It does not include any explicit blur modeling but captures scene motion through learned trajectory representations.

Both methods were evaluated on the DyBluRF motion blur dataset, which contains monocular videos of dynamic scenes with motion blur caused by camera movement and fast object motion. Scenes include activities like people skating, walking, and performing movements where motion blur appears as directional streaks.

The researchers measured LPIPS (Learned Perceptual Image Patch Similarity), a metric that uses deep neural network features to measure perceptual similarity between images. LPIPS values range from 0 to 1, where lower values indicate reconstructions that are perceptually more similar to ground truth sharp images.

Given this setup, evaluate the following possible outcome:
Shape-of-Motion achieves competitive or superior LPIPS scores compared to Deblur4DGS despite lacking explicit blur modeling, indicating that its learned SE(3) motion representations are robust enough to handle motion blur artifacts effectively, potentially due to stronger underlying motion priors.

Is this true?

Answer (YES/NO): NO